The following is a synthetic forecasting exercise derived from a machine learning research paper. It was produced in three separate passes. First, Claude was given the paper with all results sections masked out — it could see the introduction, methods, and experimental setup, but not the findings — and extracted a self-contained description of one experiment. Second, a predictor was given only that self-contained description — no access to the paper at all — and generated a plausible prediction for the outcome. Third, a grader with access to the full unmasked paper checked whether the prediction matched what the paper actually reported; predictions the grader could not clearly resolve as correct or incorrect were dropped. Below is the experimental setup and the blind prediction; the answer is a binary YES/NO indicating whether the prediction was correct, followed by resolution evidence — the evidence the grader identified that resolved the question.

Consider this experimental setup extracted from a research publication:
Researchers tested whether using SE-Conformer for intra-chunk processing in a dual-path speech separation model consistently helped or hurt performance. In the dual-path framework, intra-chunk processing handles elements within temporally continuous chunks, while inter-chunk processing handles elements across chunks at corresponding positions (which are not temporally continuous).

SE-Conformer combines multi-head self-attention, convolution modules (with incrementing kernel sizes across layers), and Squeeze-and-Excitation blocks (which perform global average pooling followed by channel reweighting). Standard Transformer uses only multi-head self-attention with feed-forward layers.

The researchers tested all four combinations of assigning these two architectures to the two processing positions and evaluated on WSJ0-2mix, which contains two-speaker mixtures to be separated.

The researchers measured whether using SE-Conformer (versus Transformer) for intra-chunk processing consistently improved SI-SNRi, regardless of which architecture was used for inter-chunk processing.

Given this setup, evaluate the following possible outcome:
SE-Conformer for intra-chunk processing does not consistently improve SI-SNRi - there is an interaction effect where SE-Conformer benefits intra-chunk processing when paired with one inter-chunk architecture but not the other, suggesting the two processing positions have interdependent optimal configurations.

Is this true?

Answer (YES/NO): NO